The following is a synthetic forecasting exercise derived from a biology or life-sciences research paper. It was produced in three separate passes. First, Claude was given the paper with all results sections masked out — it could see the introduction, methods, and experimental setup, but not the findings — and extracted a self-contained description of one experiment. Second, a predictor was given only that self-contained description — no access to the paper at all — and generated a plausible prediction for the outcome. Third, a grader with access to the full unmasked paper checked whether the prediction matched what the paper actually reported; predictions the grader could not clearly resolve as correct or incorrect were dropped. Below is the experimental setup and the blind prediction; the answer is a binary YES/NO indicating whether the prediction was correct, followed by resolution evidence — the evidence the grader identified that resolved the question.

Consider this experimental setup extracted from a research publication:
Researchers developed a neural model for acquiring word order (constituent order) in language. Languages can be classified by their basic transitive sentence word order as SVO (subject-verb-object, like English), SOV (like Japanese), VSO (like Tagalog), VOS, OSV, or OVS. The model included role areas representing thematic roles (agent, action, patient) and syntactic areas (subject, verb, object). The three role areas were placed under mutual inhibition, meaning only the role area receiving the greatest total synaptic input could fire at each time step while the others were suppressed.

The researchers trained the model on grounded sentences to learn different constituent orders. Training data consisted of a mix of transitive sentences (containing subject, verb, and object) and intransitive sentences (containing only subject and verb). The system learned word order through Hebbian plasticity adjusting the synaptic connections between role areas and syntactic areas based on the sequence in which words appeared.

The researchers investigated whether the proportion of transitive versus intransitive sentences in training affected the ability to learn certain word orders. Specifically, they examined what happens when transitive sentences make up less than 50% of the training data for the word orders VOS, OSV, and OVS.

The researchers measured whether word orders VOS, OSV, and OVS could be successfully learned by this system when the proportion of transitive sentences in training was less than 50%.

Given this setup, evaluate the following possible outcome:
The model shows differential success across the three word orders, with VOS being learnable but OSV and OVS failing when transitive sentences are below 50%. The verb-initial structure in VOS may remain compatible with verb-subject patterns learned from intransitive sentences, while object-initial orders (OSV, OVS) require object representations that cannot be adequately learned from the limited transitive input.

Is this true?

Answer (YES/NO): NO